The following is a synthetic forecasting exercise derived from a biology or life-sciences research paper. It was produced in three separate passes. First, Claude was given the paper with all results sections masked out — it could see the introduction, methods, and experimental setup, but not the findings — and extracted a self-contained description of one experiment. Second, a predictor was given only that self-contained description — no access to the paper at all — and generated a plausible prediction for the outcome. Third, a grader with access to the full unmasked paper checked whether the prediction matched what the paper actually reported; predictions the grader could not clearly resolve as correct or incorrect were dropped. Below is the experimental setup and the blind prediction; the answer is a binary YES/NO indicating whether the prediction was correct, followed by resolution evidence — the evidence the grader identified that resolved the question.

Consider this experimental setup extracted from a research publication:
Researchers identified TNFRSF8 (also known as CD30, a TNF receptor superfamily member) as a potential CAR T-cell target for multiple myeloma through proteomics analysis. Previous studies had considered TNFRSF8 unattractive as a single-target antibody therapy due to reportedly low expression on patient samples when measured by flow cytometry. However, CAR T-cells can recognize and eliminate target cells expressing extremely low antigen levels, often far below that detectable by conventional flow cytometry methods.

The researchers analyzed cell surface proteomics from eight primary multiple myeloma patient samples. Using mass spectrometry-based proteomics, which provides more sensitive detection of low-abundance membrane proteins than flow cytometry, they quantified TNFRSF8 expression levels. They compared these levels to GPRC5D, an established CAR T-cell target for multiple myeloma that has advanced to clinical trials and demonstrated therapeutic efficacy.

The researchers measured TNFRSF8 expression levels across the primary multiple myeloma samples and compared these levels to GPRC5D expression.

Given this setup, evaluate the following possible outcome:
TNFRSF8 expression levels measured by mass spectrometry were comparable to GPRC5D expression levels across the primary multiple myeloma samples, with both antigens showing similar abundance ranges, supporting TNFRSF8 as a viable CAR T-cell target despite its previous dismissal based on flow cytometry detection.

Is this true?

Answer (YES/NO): YES